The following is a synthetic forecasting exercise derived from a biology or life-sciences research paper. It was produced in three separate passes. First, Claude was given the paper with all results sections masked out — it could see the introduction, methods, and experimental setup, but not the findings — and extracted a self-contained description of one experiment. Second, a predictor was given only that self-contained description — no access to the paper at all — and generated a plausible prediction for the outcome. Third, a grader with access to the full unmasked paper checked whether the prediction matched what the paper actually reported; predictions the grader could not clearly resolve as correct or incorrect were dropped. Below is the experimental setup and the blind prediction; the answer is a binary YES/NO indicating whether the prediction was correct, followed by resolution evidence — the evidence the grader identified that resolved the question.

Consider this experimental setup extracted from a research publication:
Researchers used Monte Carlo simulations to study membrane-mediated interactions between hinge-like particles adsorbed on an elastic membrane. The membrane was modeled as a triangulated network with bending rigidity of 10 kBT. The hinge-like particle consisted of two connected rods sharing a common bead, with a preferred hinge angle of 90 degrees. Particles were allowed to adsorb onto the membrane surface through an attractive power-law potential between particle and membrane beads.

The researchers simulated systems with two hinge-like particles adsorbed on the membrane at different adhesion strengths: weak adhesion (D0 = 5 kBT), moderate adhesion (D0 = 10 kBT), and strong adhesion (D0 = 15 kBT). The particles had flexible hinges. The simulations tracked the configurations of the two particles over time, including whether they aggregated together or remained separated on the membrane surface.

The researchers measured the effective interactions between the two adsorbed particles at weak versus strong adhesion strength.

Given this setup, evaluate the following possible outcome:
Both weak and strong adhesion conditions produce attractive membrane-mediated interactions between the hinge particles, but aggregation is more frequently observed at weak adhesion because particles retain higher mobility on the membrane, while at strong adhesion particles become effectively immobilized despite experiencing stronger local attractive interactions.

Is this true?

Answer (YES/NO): NO